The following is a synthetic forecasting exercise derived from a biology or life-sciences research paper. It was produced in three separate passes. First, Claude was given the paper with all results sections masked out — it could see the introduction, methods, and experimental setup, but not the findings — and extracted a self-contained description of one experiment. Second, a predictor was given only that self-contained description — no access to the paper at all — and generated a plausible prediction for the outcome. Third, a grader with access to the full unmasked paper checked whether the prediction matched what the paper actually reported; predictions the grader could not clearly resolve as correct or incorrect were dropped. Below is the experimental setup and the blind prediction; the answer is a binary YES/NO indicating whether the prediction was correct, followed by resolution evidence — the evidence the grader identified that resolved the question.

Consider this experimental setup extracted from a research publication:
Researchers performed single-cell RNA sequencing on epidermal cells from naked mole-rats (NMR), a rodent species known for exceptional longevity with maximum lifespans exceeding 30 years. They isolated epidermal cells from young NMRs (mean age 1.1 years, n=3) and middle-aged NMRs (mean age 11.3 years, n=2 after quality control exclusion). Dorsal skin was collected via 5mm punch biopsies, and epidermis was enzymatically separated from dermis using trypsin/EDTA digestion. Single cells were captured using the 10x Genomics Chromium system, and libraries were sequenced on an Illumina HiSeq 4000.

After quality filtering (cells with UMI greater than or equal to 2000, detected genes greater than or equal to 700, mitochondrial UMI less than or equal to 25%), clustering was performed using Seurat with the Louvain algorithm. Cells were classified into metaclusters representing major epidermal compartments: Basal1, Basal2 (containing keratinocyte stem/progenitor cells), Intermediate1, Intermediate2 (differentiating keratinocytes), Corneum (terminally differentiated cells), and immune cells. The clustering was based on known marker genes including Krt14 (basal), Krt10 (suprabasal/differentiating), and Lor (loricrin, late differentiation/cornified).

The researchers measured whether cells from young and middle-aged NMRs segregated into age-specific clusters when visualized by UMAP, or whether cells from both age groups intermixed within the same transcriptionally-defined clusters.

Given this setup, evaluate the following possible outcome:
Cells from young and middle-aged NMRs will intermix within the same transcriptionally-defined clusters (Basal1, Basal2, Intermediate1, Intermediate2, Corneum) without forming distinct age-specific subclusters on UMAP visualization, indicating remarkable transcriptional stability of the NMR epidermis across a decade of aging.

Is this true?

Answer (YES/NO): YES